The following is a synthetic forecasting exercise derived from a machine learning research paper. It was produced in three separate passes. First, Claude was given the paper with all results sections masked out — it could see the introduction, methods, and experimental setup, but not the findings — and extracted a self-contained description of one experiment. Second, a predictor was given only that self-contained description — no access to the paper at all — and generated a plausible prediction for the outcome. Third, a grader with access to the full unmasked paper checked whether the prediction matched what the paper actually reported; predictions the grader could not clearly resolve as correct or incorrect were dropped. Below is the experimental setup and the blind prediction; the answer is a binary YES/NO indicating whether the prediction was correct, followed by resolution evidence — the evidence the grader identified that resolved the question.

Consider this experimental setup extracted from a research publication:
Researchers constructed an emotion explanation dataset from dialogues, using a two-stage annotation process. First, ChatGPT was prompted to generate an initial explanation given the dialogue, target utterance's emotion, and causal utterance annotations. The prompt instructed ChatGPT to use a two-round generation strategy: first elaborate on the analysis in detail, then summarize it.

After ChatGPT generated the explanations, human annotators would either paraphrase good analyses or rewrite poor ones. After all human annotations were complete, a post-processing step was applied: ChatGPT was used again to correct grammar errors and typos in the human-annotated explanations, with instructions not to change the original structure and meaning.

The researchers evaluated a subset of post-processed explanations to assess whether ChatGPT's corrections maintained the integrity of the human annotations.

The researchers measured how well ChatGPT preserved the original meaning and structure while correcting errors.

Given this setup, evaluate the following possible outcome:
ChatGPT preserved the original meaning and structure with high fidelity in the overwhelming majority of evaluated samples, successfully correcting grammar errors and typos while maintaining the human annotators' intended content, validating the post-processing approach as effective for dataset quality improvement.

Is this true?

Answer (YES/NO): YES